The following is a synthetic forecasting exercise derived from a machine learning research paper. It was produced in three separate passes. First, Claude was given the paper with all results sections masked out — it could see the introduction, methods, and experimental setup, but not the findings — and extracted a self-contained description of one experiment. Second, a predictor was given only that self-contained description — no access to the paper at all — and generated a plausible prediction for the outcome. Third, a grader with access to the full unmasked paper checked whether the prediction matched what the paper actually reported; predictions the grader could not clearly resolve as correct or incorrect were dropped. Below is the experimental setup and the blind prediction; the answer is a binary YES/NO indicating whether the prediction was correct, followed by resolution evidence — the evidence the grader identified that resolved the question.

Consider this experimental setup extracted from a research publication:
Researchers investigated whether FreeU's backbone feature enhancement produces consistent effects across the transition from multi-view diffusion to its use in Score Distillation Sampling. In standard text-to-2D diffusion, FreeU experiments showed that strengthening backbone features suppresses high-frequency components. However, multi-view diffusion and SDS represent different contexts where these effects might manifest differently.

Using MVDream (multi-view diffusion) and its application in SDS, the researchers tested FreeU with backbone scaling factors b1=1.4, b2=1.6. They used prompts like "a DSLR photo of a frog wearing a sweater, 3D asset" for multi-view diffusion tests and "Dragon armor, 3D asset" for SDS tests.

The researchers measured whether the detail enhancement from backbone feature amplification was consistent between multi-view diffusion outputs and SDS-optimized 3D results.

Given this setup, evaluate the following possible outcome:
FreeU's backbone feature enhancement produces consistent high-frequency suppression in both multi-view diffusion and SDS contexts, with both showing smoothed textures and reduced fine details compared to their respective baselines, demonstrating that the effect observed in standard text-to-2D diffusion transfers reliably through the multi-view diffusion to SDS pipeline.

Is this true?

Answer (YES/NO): NO